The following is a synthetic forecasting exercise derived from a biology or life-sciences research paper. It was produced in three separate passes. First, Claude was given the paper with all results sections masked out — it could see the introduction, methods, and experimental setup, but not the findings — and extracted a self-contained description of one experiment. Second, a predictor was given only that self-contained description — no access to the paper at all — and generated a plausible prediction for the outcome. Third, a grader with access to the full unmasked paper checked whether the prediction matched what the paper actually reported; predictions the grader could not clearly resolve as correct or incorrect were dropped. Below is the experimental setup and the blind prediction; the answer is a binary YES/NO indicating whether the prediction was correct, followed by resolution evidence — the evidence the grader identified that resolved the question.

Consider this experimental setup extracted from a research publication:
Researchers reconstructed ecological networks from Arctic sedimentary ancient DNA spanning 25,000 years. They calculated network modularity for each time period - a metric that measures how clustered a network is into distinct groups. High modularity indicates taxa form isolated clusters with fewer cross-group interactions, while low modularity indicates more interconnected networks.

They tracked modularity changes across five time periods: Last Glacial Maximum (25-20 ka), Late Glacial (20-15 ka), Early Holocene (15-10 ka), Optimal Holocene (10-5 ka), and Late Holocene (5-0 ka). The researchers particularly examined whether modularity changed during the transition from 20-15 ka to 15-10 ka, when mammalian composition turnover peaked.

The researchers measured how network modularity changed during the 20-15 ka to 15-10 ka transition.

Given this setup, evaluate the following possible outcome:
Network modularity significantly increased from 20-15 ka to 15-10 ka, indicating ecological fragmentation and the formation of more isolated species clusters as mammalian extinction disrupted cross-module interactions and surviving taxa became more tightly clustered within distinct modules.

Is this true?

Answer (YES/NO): YES